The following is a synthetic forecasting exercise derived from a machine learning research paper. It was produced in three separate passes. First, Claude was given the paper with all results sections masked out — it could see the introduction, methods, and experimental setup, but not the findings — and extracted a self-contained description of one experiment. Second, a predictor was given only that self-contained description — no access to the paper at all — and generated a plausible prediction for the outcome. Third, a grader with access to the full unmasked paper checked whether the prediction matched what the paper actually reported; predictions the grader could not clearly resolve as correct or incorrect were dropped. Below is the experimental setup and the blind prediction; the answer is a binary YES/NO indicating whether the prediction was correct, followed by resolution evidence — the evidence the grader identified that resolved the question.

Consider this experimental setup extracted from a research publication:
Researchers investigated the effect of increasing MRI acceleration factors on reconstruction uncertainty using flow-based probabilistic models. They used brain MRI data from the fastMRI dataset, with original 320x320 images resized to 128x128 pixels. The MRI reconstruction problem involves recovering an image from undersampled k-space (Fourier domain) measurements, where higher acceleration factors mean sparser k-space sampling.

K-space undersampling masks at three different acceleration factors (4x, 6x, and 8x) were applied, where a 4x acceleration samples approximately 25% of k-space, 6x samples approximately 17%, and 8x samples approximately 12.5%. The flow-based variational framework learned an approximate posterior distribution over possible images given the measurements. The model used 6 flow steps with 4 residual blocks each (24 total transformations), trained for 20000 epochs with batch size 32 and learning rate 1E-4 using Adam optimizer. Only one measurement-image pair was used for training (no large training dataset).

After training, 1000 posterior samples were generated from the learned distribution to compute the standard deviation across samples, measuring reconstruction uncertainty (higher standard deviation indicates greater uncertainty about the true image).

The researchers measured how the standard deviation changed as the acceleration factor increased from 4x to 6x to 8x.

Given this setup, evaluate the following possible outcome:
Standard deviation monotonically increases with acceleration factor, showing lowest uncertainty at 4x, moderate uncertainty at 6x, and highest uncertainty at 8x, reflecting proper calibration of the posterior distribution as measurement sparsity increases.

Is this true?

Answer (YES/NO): YES